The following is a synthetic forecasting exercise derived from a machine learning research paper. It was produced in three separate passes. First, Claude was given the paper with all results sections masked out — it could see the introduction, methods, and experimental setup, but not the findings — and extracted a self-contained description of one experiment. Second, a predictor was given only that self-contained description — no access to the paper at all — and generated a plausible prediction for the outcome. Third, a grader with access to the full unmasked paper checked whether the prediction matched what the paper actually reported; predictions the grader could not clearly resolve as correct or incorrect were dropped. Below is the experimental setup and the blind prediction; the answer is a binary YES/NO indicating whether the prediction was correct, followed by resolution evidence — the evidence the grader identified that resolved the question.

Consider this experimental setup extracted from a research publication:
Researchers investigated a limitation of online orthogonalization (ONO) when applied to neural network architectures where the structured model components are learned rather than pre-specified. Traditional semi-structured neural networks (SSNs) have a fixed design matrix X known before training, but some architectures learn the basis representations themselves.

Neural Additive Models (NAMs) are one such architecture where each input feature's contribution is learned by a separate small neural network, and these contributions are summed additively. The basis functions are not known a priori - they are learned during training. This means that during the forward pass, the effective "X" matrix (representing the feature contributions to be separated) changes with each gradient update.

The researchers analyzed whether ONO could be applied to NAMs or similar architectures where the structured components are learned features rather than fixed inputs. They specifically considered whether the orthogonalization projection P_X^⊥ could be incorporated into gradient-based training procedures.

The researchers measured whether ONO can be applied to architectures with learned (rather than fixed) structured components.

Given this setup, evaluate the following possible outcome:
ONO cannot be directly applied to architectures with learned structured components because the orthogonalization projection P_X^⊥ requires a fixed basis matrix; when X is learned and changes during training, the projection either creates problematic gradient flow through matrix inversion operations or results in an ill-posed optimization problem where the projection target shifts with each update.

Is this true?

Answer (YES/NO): YES